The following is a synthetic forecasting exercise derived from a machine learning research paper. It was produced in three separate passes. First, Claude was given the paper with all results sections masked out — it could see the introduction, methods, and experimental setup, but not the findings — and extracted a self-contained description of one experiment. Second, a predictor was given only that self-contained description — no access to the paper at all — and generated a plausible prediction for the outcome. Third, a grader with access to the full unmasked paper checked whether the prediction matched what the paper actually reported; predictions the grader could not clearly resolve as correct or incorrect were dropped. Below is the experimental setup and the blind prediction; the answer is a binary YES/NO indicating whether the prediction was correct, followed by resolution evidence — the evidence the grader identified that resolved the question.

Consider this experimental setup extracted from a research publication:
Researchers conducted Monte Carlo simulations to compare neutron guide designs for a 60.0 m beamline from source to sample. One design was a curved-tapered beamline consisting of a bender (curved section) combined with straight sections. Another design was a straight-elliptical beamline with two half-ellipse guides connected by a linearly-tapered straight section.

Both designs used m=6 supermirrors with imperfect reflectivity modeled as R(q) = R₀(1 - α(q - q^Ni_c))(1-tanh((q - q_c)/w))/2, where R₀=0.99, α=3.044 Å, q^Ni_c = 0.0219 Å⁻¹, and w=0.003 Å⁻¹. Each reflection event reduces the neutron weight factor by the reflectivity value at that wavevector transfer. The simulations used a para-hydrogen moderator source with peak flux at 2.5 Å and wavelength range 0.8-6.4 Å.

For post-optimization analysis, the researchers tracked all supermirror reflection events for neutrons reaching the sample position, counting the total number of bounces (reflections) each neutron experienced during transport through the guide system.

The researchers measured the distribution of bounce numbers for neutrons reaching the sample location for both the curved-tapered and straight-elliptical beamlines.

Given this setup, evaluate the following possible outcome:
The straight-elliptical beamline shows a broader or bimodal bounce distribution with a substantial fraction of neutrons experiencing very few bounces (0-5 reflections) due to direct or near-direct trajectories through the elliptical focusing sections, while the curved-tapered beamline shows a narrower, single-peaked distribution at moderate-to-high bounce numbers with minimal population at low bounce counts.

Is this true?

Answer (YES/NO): NO